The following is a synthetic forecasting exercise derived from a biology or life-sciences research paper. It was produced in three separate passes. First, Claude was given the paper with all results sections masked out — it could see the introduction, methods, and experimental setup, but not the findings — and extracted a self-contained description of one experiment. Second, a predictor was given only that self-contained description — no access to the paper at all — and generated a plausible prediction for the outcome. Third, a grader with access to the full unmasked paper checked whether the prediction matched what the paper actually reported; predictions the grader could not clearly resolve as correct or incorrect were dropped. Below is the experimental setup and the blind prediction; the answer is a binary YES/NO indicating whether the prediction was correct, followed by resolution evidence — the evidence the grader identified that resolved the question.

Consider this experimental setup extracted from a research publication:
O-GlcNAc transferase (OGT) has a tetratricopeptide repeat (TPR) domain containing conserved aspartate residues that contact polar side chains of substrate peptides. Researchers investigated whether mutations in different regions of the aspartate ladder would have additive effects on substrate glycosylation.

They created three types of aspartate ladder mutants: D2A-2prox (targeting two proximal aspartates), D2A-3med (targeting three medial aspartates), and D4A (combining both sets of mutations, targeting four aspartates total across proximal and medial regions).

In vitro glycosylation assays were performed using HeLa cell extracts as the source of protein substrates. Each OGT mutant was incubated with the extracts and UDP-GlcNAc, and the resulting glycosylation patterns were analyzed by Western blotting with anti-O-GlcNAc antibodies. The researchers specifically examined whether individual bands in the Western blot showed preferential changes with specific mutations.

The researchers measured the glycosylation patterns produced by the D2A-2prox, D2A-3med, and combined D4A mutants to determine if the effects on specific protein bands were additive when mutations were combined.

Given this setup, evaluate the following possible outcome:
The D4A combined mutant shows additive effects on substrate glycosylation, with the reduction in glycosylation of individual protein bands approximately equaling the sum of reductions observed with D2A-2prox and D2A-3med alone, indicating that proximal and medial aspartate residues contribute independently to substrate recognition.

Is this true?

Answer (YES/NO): NO